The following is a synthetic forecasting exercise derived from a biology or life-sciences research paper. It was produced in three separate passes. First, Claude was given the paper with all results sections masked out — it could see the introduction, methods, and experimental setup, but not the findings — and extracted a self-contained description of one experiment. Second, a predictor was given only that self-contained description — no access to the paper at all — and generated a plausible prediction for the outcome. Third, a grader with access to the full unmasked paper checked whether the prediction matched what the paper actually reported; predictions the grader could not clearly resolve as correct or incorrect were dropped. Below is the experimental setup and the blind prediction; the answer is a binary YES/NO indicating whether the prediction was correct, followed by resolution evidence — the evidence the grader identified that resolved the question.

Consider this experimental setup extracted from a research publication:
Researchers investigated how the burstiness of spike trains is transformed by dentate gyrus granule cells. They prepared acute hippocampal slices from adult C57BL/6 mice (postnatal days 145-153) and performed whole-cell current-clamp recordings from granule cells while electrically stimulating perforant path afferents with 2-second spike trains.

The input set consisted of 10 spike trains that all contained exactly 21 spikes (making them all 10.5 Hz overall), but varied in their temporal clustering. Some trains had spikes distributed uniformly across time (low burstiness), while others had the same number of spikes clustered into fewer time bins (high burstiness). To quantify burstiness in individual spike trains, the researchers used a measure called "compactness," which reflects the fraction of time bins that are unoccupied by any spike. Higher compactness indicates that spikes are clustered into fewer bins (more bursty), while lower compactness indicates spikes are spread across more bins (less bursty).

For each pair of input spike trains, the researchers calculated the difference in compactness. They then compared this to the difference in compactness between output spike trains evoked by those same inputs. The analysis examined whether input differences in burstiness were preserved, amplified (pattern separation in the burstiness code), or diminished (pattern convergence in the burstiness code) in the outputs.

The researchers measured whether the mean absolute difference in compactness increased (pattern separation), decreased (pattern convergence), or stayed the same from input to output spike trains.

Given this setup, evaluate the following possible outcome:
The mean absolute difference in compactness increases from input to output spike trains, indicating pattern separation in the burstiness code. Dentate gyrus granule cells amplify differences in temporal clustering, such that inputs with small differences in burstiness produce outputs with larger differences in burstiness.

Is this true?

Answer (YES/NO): NO